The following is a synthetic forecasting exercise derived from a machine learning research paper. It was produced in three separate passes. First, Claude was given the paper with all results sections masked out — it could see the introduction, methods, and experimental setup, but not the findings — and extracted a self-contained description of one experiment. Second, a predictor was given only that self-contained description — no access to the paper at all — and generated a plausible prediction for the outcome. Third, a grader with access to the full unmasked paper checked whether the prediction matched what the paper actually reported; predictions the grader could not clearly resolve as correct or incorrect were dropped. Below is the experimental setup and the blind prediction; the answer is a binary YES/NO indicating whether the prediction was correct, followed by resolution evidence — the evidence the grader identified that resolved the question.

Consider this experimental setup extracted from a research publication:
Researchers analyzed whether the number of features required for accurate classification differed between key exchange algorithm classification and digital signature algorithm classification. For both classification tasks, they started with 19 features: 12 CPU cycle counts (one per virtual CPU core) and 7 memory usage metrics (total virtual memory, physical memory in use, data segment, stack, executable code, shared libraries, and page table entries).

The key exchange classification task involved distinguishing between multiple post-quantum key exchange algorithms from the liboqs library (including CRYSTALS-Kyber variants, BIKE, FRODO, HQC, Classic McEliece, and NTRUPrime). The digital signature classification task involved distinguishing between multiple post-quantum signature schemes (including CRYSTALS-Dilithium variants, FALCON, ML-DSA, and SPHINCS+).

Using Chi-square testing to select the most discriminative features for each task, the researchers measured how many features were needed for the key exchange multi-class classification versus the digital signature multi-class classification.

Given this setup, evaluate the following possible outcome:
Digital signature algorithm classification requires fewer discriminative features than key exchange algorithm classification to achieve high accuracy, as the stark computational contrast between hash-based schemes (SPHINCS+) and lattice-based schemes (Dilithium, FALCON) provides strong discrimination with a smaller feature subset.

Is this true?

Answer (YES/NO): NO